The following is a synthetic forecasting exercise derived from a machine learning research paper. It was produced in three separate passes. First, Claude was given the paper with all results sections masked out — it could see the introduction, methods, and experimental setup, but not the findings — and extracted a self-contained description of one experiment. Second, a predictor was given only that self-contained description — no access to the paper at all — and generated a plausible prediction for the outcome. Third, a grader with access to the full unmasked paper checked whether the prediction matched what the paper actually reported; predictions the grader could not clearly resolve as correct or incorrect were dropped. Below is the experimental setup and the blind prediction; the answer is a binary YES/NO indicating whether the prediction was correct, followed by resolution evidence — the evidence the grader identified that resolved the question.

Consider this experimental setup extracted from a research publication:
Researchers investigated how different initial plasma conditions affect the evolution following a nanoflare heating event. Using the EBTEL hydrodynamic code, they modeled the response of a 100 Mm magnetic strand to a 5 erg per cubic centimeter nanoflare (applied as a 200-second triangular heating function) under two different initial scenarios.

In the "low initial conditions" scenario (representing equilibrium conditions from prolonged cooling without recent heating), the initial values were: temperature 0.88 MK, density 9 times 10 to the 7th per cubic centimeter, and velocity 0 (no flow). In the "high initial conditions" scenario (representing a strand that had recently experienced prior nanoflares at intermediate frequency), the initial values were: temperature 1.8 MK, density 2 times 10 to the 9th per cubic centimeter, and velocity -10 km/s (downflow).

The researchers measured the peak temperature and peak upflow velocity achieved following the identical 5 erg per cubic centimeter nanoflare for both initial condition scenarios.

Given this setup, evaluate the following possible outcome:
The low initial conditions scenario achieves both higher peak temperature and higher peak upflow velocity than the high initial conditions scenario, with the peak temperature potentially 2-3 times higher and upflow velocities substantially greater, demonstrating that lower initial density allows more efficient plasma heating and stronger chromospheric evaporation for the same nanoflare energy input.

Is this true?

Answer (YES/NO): YES